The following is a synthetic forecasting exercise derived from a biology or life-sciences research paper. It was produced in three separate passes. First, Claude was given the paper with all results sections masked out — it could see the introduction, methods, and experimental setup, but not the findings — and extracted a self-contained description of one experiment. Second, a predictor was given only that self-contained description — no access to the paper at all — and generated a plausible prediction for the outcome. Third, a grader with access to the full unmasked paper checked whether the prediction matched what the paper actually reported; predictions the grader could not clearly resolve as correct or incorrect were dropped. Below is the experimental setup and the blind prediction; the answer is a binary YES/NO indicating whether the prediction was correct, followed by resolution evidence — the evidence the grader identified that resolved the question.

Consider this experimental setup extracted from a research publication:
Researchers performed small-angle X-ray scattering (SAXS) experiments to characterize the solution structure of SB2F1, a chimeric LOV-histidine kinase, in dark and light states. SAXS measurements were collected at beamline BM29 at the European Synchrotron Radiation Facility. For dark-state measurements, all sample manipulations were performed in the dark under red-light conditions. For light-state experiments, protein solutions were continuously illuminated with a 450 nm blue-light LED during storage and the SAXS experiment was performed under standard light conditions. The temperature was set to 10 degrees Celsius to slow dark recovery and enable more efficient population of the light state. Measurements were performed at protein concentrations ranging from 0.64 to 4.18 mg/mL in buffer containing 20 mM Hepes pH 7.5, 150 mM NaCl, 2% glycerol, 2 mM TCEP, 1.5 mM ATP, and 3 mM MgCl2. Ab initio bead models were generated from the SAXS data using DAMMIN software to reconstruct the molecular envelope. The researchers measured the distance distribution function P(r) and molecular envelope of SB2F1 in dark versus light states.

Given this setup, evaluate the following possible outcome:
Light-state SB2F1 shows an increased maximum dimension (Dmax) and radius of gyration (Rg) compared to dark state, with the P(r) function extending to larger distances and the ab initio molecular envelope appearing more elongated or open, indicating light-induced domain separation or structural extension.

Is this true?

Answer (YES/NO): NO